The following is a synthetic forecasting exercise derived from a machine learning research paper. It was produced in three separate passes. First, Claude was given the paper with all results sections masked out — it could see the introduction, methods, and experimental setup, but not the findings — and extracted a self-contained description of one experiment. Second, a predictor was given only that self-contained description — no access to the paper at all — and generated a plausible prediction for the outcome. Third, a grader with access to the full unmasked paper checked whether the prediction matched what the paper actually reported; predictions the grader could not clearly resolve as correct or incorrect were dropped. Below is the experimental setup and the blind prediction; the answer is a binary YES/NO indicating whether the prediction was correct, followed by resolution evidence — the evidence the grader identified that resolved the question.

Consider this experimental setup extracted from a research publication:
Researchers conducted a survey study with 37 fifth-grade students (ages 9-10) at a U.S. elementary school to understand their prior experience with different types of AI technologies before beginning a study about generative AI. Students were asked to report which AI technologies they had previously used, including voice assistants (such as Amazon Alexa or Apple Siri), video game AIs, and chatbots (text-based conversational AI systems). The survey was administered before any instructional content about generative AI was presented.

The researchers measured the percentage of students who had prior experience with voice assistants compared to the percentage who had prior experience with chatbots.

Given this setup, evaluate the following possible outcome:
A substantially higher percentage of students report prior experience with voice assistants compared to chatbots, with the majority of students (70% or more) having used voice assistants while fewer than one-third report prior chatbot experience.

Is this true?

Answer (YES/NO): YES